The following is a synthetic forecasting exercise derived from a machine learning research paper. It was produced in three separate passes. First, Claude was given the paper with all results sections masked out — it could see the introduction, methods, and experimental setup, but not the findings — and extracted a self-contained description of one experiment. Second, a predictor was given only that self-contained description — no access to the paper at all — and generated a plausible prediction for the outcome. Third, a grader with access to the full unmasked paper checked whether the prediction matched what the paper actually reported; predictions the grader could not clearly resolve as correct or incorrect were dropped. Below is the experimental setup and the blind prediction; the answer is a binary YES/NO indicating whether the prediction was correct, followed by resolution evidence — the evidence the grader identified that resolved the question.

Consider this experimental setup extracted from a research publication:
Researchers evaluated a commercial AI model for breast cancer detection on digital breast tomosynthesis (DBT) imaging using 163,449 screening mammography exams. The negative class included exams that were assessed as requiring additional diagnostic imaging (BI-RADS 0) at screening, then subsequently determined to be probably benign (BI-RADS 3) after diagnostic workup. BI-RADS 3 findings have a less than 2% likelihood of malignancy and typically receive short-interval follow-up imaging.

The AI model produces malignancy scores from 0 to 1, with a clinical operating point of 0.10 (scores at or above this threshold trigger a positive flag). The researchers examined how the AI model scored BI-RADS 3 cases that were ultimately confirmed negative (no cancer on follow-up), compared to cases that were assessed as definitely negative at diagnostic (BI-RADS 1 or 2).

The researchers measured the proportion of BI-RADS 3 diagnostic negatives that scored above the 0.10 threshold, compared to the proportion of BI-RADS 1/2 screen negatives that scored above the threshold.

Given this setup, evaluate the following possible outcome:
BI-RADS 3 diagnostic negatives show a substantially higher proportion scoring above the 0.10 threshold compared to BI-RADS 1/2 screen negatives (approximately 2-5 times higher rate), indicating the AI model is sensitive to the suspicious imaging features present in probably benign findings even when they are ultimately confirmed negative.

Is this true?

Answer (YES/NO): NO